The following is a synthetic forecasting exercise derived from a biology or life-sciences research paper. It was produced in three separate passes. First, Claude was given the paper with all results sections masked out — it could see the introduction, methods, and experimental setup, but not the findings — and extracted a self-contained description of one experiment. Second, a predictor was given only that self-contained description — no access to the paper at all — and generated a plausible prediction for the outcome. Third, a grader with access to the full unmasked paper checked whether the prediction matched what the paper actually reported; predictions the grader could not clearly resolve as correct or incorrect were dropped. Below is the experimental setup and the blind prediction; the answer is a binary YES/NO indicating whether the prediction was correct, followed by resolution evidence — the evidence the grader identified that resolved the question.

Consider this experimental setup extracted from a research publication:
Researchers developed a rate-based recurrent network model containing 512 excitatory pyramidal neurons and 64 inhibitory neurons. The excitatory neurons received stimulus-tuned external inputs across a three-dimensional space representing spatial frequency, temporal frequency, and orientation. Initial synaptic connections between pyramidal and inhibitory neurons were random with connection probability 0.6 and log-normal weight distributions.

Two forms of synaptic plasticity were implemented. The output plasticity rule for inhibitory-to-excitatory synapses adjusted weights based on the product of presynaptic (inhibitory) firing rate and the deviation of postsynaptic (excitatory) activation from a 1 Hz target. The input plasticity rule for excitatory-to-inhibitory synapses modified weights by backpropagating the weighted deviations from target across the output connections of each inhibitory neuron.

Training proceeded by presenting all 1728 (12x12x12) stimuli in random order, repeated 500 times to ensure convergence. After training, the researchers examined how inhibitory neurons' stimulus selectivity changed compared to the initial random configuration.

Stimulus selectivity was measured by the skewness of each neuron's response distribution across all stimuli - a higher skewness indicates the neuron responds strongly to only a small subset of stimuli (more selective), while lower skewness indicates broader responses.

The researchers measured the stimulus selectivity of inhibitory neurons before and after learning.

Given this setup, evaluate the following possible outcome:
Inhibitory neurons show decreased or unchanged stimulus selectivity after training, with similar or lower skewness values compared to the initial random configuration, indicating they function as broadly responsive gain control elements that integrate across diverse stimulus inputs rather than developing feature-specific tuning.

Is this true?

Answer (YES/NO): NO